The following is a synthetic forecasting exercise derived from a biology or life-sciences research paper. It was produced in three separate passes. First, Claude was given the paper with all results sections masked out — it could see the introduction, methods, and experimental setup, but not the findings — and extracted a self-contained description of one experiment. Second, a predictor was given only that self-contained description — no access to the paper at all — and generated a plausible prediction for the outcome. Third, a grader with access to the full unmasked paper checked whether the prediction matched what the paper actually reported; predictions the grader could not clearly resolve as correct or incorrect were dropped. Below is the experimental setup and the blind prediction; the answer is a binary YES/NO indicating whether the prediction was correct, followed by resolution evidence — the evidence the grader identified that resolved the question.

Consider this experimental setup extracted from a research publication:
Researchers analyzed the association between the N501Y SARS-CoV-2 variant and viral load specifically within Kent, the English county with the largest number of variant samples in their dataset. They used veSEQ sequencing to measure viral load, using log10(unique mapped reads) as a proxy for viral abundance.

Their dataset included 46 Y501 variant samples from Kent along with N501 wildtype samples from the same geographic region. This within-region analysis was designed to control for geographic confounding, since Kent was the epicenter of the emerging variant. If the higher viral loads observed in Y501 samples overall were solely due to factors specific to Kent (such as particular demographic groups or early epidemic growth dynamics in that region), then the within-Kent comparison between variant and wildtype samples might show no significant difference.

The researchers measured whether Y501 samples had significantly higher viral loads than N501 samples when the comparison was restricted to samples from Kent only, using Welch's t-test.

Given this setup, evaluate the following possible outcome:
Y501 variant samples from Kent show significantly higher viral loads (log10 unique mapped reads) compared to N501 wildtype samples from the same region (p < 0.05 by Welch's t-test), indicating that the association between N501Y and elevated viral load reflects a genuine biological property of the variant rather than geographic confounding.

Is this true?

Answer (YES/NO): NO